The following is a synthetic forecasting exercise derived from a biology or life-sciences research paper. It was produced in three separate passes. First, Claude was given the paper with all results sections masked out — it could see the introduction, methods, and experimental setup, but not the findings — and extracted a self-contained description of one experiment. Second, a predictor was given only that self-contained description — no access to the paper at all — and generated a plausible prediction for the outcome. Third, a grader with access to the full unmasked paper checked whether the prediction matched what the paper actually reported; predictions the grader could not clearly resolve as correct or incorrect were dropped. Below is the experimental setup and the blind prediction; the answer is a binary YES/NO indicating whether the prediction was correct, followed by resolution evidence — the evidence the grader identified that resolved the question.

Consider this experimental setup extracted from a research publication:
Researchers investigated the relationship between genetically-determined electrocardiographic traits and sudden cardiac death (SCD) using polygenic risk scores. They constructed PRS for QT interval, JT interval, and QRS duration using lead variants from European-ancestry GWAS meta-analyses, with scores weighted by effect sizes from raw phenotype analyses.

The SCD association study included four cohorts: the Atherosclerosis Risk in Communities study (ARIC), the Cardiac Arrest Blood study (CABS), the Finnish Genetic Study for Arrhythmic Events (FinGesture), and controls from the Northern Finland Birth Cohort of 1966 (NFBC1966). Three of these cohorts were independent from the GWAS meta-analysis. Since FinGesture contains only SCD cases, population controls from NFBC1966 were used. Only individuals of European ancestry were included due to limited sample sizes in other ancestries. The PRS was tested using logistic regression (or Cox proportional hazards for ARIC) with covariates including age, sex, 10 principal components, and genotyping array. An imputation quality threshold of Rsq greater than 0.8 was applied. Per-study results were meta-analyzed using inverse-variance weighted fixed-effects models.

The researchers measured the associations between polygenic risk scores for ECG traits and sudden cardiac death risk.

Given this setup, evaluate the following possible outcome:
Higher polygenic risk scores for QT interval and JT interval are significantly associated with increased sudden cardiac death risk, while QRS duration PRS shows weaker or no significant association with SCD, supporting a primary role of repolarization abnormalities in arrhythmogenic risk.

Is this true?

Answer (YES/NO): NO